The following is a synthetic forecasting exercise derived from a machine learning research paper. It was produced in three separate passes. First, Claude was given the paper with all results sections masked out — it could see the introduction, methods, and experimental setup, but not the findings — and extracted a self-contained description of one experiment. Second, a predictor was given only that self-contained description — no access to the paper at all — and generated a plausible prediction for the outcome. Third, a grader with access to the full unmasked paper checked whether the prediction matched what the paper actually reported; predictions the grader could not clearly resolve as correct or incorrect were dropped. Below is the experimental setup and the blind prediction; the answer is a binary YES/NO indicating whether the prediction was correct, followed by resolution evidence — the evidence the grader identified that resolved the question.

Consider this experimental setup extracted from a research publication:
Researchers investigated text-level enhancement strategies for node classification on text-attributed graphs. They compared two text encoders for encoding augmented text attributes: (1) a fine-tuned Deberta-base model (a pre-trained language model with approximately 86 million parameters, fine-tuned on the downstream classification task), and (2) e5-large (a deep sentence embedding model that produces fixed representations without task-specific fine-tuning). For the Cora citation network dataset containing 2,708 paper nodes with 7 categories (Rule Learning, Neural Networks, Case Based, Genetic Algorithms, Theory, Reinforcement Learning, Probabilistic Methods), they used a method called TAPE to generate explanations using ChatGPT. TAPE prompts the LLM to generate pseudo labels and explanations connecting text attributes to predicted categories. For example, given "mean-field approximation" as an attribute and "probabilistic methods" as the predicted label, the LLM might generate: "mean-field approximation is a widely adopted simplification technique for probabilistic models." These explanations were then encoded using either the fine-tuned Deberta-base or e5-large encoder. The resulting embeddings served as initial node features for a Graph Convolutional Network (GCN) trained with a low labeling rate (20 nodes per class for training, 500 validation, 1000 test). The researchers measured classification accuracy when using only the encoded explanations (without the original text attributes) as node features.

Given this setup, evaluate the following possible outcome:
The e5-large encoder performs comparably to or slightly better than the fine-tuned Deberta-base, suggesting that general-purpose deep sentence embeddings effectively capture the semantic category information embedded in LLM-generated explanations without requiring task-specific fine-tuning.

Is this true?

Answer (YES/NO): NO